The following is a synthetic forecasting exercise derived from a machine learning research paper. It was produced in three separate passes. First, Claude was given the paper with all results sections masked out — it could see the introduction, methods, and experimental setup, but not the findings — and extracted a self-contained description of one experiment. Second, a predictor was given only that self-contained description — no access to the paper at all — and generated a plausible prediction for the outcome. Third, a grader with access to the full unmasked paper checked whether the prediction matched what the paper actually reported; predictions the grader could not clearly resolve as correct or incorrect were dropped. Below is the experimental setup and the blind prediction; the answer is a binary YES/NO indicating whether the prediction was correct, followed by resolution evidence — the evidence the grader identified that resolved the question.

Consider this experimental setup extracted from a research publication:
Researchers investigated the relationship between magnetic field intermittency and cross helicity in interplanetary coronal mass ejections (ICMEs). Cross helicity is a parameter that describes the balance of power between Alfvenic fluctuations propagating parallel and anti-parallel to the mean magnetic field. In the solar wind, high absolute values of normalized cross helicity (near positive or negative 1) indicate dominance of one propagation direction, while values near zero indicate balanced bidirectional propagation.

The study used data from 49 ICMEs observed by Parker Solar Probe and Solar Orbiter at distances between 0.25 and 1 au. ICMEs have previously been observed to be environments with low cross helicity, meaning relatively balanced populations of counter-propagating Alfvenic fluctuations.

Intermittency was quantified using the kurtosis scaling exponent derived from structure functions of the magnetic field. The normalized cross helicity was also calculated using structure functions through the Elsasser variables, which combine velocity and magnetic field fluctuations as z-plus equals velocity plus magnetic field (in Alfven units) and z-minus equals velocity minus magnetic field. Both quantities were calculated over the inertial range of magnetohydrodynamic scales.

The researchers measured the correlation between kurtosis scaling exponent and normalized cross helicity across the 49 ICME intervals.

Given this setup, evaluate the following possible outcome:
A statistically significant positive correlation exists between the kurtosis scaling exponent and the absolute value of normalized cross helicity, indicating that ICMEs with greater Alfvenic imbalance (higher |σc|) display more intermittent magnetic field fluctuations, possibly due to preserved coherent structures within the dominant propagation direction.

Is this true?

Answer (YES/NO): NO